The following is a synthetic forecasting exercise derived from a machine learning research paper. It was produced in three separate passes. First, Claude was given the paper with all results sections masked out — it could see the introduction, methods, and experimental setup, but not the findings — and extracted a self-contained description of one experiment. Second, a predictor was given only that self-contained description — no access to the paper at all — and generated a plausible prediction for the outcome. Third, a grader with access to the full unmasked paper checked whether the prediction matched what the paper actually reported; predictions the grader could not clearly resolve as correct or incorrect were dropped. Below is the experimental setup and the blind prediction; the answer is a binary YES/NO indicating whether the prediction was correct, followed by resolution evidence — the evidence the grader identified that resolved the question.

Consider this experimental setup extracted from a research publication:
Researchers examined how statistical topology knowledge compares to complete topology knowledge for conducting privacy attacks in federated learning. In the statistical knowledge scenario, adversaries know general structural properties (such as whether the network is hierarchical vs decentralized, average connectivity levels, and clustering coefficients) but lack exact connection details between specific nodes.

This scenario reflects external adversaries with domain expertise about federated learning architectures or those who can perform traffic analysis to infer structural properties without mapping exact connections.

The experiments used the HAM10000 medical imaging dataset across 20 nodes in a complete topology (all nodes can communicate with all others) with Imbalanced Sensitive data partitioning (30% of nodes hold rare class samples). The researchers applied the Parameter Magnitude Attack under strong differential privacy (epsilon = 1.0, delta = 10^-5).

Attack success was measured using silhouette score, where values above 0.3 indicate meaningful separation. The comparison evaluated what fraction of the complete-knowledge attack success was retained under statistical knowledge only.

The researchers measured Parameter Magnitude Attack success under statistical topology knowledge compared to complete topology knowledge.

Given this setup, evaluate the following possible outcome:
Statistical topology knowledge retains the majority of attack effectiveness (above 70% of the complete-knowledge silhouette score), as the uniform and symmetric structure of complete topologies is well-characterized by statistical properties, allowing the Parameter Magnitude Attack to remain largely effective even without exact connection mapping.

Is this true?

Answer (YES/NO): YES